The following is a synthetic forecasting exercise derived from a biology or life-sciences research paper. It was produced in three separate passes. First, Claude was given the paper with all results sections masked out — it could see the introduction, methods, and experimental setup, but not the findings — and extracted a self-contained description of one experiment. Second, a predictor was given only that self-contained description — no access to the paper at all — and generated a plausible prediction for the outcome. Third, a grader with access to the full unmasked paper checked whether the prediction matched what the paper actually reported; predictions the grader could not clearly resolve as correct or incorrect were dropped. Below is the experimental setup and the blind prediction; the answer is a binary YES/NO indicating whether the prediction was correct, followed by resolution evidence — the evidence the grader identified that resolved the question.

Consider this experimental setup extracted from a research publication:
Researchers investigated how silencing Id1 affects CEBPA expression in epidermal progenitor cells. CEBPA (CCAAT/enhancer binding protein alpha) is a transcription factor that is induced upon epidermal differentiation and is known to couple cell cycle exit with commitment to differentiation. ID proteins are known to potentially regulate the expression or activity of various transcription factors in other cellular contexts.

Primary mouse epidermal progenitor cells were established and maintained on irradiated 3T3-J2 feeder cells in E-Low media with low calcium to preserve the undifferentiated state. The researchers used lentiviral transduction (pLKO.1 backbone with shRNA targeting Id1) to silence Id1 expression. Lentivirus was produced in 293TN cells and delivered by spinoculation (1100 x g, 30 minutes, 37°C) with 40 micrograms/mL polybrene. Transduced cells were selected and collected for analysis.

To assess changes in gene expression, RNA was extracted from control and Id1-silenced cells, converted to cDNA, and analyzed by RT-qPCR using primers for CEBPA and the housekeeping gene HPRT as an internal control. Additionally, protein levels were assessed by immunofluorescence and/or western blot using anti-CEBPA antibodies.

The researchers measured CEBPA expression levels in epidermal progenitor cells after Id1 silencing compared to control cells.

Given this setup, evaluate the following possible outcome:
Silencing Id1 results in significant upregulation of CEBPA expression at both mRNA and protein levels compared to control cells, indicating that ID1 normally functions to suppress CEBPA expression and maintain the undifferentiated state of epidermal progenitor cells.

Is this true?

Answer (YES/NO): YES